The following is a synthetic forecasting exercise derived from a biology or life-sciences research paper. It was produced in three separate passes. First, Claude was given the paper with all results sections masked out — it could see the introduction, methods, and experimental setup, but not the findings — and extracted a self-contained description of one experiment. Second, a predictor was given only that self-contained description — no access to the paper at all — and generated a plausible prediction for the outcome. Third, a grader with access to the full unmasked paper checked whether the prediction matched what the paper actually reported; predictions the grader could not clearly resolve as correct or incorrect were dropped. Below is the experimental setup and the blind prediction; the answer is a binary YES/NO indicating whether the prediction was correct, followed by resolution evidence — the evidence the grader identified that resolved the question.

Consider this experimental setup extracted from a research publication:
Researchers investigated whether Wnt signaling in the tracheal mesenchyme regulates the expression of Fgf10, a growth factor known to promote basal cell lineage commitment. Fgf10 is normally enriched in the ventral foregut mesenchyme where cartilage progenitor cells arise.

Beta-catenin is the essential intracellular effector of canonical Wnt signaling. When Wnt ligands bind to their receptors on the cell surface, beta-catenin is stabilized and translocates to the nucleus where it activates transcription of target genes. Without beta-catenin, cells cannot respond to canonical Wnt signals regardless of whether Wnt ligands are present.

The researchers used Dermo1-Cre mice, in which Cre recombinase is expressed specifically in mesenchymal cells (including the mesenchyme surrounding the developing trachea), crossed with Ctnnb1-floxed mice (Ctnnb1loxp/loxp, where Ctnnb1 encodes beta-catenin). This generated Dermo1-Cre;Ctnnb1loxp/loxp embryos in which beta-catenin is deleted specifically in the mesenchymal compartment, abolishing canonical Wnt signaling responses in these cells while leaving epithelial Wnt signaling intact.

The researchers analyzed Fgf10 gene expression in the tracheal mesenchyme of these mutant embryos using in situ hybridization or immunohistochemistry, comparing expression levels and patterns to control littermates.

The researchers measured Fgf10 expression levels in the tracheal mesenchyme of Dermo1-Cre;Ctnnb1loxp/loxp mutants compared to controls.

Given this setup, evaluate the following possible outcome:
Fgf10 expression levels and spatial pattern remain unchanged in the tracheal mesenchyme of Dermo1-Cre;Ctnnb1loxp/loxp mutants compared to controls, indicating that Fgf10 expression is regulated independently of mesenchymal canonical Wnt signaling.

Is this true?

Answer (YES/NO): NO